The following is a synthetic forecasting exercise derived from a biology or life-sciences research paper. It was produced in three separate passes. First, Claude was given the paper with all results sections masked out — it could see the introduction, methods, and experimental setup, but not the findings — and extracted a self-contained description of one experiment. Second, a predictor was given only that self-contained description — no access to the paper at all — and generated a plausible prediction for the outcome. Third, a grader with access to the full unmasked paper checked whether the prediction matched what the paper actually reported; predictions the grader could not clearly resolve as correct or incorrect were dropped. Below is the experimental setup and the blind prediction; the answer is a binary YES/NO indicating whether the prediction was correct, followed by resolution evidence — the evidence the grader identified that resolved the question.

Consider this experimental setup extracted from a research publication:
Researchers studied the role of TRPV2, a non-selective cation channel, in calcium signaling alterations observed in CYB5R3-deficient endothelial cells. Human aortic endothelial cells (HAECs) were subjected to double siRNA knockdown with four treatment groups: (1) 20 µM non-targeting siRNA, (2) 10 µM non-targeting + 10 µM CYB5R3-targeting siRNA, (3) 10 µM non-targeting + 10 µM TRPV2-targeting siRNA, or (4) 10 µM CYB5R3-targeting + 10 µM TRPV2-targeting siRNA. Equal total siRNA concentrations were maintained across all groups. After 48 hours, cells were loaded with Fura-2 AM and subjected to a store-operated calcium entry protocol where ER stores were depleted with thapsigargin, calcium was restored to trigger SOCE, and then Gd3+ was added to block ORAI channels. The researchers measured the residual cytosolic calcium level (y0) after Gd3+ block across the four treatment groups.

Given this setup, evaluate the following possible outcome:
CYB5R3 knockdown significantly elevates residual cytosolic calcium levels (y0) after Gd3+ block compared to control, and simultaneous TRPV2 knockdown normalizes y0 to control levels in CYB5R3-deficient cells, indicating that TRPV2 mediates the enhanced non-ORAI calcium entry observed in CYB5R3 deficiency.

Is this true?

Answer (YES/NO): YES